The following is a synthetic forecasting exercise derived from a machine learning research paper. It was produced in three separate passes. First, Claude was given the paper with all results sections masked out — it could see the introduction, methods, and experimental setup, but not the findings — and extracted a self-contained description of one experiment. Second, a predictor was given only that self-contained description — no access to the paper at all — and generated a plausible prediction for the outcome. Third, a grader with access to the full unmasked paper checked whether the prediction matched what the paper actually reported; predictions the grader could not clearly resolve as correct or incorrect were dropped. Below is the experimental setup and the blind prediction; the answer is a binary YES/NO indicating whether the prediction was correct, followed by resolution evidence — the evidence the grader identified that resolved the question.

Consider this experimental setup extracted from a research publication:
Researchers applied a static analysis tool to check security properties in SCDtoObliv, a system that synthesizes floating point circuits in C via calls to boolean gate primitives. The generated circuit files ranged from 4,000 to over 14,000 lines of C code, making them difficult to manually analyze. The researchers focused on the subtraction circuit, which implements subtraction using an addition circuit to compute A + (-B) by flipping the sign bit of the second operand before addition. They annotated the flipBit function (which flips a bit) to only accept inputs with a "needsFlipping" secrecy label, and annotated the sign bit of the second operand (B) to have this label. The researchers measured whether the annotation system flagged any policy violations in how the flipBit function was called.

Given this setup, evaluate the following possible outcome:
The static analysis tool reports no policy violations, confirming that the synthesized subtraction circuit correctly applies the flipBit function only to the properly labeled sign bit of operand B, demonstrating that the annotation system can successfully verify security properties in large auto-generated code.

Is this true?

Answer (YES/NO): NO